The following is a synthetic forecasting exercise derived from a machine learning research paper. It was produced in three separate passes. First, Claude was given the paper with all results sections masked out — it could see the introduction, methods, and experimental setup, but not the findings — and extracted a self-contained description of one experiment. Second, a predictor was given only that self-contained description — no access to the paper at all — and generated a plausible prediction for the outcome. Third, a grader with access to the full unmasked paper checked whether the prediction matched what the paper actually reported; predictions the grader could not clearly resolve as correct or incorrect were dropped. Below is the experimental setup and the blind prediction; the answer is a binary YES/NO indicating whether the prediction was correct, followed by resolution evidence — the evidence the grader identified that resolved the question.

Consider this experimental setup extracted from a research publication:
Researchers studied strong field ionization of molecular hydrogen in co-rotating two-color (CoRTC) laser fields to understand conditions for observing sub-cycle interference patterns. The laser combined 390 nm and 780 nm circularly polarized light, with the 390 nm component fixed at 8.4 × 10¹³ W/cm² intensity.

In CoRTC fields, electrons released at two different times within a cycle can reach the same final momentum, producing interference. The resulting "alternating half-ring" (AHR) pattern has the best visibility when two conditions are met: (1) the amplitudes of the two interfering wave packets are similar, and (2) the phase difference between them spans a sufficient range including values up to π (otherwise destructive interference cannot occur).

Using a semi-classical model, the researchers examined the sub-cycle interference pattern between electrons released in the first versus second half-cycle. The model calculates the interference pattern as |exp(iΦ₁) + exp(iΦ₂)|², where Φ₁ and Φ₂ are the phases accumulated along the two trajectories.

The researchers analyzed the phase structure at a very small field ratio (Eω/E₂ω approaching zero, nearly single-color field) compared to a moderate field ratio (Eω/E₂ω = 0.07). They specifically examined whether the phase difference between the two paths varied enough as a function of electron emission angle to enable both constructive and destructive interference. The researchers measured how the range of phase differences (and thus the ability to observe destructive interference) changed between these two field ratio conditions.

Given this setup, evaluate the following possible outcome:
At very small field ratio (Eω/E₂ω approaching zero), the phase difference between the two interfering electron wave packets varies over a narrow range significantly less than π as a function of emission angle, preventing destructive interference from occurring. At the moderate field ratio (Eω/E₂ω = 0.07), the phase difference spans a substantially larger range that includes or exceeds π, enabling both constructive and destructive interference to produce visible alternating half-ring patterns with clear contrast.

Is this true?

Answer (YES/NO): YES